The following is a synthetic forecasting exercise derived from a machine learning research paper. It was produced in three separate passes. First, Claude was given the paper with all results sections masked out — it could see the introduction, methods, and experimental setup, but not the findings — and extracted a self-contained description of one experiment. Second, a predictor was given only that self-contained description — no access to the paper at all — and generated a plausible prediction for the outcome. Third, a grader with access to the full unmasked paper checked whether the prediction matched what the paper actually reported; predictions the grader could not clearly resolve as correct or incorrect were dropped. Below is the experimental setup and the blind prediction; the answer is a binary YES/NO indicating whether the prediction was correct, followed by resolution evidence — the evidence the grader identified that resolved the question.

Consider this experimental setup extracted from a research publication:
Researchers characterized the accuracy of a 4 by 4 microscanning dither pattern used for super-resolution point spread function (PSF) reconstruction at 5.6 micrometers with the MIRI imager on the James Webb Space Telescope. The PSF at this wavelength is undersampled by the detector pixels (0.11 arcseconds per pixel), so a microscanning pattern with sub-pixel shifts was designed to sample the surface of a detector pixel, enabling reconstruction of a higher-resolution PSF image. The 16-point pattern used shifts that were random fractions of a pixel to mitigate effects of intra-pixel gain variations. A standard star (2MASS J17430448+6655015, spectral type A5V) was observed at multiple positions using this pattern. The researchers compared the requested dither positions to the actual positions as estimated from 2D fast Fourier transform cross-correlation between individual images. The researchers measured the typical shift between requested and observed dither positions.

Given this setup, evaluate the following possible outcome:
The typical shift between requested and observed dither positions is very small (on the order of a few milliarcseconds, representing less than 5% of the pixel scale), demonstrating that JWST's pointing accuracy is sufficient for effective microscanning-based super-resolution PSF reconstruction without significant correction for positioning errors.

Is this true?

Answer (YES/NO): NO